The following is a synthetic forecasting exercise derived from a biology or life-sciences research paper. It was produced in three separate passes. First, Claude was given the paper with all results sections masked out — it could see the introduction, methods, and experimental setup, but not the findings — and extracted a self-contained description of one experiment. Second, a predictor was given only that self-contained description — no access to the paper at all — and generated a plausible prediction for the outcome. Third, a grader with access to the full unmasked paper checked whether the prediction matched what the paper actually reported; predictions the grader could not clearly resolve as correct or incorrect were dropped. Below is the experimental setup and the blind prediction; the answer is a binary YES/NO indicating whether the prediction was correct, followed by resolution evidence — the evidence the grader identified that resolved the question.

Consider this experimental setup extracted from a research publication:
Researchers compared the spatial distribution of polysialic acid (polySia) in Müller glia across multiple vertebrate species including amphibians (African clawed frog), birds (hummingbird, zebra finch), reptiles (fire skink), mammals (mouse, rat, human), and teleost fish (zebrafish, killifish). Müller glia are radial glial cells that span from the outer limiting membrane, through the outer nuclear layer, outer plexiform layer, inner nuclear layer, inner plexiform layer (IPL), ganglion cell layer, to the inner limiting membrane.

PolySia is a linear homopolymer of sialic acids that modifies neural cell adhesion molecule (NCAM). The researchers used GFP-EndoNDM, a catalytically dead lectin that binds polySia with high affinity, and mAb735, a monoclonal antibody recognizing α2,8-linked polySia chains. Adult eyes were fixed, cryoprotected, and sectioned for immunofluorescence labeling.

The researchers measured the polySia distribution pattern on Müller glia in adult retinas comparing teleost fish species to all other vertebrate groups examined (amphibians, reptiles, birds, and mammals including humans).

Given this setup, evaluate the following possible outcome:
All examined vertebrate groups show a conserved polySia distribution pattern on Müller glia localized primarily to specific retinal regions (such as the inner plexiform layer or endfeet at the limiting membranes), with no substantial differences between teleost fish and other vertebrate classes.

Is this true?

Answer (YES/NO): NO